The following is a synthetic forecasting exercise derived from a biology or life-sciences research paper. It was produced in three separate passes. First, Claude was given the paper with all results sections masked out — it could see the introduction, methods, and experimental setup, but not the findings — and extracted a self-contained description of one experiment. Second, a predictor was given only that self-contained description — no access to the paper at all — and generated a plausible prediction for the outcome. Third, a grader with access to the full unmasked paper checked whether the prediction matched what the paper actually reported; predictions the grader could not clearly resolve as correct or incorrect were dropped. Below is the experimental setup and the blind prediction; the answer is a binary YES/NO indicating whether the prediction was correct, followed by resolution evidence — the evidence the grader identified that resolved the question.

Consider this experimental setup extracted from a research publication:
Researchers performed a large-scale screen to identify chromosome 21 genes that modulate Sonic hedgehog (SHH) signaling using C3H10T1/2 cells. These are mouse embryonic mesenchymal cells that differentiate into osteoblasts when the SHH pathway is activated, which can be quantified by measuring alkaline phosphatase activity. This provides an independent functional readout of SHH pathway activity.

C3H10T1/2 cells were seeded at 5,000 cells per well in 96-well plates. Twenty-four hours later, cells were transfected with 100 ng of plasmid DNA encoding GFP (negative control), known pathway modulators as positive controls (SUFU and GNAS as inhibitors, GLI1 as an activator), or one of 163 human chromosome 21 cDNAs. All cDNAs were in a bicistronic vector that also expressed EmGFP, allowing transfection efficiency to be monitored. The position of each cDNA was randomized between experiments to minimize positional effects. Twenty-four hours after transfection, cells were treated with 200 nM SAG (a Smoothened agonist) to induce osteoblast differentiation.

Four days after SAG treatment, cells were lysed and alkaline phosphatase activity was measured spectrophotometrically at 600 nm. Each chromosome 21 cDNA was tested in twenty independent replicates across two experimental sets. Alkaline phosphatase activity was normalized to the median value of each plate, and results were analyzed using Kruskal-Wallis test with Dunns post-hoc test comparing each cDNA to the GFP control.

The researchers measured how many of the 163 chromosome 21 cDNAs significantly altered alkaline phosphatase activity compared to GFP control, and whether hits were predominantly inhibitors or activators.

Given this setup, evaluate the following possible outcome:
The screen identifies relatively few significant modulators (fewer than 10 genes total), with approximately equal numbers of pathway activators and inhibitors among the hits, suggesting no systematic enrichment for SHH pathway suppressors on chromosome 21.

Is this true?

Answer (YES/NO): NO